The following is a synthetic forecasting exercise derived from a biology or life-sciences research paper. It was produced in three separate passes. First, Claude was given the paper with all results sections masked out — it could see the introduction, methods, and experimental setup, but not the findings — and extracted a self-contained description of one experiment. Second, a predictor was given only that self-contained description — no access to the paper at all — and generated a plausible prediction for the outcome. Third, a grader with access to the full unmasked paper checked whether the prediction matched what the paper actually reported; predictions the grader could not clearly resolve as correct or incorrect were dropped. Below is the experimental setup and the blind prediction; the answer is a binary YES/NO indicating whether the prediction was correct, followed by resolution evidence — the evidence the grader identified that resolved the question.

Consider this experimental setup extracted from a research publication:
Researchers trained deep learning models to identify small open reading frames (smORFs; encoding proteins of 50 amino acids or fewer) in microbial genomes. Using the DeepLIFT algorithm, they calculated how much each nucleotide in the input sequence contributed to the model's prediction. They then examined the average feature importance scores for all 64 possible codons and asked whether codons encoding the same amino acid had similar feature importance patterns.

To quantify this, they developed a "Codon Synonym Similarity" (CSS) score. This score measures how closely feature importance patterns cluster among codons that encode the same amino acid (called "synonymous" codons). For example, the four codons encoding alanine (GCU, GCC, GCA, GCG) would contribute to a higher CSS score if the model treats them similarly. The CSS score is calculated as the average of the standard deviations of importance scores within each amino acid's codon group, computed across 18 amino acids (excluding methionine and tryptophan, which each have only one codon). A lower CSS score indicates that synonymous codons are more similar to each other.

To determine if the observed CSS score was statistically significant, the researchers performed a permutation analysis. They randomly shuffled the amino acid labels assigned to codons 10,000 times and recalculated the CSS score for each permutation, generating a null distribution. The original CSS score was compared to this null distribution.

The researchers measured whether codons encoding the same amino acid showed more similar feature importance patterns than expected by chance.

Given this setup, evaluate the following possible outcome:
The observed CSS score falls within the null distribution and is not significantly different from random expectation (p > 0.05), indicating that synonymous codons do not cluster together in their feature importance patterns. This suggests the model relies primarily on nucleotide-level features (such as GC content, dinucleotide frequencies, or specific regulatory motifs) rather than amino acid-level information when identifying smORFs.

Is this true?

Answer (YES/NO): NO